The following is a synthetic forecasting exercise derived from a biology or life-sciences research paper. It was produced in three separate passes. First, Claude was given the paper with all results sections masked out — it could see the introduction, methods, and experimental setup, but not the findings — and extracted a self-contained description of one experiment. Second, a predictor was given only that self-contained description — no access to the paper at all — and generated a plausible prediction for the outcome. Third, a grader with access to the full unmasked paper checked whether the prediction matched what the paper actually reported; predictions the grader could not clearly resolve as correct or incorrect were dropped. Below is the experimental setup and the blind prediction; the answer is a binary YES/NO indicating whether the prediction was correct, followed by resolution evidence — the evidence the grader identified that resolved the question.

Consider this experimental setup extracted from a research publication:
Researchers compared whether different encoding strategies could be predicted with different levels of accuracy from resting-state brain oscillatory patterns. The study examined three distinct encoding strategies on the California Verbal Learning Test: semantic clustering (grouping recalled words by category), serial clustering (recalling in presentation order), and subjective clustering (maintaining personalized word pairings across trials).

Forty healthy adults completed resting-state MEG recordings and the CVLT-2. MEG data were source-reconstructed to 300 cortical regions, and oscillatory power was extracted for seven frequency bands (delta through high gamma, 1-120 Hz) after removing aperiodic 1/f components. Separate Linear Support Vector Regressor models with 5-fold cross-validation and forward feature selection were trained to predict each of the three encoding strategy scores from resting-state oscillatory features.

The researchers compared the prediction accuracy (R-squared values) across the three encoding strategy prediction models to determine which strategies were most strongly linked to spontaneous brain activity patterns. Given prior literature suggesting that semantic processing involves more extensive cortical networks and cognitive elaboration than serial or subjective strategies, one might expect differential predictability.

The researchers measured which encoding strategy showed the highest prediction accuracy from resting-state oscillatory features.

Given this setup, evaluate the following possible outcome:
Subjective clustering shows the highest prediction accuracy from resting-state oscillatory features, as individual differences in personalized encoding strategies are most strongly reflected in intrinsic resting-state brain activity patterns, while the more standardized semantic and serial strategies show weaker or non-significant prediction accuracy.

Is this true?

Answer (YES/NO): NO